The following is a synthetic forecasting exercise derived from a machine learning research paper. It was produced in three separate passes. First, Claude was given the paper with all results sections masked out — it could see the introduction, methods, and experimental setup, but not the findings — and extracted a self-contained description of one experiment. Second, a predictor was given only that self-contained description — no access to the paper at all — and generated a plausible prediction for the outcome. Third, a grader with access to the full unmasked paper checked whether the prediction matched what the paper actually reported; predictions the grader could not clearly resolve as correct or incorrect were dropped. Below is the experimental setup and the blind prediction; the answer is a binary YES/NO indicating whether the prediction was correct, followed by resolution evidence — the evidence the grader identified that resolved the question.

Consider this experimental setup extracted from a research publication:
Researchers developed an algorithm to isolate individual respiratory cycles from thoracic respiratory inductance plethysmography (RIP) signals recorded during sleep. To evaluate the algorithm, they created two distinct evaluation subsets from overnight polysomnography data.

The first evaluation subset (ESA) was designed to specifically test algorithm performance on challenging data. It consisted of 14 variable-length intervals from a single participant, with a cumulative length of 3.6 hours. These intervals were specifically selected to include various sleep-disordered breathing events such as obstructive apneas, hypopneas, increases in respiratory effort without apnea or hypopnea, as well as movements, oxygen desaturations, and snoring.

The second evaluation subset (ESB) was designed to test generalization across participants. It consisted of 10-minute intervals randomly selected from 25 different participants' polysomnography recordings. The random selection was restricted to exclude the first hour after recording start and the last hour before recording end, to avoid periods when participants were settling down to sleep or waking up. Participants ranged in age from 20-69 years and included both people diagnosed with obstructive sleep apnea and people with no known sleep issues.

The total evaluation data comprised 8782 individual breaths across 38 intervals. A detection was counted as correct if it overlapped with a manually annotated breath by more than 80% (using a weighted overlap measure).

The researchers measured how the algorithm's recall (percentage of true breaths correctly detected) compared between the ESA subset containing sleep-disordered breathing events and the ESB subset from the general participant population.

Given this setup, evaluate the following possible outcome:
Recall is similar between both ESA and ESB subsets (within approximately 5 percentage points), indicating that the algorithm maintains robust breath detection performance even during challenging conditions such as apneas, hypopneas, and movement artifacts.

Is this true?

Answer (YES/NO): YES